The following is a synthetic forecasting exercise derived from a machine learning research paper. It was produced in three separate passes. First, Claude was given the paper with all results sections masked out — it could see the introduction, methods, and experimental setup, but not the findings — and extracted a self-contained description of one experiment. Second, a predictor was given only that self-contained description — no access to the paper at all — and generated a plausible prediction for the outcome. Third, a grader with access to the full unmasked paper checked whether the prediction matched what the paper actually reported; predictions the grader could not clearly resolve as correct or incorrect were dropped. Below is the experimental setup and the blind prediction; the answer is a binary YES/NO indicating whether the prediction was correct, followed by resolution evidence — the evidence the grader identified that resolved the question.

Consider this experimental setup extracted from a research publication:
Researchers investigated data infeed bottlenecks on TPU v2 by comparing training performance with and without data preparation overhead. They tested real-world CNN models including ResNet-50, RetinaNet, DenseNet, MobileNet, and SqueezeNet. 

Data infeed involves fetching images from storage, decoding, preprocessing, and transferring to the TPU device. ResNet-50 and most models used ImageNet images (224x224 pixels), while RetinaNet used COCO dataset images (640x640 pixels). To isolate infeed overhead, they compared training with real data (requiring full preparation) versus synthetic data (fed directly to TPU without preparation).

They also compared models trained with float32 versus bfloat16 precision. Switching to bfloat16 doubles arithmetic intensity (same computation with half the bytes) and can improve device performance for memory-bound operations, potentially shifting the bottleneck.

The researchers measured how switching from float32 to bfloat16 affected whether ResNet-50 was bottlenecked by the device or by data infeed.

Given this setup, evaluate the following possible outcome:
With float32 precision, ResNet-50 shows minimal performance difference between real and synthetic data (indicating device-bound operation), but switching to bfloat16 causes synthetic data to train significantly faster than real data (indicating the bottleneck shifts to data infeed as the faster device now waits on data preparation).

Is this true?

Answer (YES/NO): YES